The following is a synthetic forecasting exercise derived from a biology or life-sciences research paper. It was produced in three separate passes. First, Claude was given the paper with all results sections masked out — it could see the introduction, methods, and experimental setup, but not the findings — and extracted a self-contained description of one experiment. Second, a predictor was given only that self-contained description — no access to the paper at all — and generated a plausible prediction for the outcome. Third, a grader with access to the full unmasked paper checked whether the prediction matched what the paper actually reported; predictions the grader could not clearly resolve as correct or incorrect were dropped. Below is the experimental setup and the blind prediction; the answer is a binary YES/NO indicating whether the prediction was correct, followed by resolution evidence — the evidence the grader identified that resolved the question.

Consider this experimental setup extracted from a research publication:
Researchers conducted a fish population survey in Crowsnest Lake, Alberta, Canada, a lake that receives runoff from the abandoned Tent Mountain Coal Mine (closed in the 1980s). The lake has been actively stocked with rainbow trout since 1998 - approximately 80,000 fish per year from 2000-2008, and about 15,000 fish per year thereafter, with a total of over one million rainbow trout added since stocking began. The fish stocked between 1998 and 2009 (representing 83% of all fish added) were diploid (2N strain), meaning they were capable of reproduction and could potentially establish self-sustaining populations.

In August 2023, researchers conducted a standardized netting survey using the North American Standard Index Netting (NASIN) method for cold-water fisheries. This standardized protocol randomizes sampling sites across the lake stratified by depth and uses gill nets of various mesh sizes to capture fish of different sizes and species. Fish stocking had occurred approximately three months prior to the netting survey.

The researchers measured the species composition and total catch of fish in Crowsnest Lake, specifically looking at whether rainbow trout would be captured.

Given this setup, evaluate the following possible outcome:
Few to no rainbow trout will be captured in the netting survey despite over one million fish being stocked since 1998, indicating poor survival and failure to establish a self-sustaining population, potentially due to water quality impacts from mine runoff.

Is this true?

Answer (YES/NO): YES